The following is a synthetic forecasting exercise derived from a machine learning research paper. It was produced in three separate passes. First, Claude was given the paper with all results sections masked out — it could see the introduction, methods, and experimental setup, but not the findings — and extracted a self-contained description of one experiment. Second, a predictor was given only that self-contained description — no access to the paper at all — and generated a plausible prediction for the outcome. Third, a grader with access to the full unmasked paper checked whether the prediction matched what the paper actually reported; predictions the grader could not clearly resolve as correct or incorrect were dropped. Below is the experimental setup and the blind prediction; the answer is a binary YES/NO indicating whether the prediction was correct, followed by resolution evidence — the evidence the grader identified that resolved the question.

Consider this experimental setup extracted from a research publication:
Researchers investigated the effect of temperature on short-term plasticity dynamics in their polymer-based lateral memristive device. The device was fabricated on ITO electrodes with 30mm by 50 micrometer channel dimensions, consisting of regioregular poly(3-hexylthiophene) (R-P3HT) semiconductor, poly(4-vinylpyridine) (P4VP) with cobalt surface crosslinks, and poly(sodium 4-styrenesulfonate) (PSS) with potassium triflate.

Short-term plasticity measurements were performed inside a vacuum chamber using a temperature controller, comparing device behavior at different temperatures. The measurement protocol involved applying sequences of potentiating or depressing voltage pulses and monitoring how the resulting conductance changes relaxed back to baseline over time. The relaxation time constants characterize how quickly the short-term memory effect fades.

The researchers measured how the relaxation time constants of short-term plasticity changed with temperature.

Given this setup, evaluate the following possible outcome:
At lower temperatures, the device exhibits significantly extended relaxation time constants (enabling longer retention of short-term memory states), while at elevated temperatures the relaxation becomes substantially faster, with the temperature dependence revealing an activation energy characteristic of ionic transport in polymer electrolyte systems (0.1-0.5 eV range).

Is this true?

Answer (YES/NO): NO